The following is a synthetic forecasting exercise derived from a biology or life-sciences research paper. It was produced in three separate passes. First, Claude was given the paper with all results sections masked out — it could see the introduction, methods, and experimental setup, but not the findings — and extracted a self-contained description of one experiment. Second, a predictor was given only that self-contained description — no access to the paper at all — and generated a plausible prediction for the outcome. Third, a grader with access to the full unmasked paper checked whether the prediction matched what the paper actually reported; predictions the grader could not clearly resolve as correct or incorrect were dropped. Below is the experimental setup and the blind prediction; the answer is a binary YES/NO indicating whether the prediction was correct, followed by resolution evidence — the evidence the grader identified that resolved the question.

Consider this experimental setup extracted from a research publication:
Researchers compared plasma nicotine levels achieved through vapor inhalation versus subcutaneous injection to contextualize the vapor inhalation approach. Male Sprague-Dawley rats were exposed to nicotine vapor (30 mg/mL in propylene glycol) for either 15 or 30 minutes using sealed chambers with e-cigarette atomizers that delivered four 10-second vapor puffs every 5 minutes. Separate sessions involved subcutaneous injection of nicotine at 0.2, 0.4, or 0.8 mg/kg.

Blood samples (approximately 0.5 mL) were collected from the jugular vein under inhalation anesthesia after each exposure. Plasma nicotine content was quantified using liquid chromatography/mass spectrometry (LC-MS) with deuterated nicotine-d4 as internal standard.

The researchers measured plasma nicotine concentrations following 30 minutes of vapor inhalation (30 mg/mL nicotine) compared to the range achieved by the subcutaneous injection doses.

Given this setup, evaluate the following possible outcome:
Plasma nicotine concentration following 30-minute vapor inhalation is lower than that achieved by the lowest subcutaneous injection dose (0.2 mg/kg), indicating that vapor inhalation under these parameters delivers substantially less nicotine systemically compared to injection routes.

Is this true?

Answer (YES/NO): NO